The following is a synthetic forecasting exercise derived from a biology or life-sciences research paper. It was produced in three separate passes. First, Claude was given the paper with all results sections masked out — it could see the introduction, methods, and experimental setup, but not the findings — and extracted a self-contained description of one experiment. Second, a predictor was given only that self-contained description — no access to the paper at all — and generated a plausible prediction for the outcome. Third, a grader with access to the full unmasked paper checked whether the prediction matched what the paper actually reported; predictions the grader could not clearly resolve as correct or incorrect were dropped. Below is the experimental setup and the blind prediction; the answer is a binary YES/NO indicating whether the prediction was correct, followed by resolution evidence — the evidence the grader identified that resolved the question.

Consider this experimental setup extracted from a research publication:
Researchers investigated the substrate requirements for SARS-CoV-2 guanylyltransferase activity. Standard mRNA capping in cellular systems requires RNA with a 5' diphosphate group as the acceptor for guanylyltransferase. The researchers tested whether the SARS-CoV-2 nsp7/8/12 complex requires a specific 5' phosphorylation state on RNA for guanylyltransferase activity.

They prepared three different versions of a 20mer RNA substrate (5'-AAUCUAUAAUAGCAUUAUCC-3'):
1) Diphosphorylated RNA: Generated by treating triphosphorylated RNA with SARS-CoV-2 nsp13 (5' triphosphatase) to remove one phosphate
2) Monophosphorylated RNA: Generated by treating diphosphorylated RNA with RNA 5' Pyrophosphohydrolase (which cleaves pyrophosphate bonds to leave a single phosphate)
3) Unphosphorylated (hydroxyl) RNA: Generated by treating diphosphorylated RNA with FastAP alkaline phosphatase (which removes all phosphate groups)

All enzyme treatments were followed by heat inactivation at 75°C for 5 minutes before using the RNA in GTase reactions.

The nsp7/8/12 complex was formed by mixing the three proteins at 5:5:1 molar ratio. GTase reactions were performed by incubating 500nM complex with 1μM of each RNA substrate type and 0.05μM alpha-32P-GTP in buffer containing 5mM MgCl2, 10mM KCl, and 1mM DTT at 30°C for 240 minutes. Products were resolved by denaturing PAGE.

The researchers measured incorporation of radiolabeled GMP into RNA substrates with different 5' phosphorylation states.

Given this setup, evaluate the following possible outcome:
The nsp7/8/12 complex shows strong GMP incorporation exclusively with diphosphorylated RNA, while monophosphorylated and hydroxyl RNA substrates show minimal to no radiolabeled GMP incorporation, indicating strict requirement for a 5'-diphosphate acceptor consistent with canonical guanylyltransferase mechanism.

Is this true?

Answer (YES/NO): YES